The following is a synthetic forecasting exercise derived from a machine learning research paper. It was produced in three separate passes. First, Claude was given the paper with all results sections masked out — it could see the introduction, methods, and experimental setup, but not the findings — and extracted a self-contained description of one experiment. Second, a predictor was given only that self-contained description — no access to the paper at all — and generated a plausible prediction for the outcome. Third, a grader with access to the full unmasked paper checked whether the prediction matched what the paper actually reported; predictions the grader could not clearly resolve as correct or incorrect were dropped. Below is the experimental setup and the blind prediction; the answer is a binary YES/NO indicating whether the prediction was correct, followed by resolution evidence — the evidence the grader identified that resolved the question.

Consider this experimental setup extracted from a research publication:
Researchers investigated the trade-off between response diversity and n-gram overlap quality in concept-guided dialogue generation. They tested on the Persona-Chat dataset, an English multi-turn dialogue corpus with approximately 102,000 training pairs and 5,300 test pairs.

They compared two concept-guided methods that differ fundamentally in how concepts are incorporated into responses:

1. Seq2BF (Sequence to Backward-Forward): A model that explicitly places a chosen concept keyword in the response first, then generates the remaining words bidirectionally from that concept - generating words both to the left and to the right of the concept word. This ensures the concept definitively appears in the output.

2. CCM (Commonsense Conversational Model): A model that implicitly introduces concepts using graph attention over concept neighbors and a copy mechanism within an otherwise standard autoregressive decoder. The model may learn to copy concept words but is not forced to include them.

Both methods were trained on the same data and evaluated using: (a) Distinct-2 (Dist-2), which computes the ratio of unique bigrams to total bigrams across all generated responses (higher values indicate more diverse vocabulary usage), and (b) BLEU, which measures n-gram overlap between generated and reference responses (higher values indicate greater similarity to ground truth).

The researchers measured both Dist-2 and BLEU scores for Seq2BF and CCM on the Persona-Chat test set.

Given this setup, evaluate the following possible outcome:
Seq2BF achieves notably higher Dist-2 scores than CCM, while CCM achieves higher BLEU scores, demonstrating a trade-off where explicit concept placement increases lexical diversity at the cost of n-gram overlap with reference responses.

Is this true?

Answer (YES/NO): YES